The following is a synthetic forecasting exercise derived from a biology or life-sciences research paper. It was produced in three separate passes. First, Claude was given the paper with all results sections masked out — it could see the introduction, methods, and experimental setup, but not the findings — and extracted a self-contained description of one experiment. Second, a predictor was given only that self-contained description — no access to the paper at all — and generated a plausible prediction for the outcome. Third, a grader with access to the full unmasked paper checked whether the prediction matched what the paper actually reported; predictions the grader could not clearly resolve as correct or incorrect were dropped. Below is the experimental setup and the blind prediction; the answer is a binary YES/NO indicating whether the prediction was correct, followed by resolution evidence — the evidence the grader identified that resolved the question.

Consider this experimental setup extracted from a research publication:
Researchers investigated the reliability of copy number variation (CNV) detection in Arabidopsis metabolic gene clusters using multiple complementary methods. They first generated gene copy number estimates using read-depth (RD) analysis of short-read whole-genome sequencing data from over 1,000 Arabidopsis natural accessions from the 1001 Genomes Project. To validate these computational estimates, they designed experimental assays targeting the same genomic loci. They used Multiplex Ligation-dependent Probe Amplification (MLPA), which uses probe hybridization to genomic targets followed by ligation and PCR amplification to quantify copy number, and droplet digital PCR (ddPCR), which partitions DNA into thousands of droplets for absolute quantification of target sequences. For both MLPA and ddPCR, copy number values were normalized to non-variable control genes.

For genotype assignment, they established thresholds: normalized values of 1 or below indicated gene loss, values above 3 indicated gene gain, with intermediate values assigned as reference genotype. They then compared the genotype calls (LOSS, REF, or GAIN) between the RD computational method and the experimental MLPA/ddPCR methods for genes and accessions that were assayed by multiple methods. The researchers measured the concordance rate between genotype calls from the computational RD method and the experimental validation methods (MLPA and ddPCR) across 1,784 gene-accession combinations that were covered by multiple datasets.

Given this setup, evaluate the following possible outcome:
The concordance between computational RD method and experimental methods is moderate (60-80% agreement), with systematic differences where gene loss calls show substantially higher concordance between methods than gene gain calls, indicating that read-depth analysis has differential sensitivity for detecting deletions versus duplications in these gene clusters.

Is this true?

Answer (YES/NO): NO